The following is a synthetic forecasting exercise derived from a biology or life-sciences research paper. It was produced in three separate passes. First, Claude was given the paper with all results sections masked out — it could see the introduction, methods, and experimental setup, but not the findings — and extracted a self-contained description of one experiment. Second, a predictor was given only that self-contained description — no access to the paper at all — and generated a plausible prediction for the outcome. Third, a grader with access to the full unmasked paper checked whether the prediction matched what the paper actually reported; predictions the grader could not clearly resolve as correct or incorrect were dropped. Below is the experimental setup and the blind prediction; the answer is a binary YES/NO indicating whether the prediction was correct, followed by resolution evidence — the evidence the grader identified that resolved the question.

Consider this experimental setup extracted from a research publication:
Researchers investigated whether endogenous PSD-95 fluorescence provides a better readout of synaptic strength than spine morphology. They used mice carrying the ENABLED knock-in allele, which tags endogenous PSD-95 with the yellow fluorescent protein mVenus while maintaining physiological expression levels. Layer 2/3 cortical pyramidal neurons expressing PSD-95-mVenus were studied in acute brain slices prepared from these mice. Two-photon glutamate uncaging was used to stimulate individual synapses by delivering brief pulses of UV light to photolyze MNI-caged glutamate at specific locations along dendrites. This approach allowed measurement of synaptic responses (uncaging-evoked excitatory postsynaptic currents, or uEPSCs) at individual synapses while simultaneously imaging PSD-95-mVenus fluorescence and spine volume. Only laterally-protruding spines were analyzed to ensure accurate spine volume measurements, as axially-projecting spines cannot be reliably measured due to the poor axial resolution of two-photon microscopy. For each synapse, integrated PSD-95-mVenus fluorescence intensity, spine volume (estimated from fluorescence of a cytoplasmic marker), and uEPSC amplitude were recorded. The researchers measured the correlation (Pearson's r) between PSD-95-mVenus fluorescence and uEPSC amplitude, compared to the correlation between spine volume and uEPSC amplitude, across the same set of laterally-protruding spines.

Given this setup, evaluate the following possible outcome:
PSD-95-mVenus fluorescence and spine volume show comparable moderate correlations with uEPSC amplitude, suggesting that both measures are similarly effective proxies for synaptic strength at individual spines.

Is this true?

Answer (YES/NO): NO